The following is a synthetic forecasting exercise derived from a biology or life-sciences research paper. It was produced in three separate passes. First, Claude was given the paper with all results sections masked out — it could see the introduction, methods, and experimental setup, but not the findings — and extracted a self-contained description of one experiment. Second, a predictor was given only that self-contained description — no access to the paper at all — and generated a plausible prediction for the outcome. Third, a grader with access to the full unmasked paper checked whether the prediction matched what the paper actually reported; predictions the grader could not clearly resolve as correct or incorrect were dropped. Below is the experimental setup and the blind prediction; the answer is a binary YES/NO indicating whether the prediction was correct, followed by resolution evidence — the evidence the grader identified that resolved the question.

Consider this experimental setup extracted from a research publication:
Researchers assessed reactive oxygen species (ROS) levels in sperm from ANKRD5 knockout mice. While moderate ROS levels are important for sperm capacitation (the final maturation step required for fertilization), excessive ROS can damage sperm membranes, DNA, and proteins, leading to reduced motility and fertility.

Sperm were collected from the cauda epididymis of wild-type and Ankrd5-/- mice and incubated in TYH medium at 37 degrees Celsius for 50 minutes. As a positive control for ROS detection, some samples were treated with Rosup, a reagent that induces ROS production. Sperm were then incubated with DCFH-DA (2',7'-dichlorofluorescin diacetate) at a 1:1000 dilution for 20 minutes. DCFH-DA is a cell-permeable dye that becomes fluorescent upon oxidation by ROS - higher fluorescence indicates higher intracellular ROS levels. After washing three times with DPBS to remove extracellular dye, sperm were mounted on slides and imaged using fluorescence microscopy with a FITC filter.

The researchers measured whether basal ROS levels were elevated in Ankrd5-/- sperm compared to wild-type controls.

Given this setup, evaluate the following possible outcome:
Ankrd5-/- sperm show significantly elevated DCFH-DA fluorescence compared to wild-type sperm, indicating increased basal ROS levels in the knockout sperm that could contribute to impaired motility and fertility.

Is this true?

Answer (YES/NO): NO